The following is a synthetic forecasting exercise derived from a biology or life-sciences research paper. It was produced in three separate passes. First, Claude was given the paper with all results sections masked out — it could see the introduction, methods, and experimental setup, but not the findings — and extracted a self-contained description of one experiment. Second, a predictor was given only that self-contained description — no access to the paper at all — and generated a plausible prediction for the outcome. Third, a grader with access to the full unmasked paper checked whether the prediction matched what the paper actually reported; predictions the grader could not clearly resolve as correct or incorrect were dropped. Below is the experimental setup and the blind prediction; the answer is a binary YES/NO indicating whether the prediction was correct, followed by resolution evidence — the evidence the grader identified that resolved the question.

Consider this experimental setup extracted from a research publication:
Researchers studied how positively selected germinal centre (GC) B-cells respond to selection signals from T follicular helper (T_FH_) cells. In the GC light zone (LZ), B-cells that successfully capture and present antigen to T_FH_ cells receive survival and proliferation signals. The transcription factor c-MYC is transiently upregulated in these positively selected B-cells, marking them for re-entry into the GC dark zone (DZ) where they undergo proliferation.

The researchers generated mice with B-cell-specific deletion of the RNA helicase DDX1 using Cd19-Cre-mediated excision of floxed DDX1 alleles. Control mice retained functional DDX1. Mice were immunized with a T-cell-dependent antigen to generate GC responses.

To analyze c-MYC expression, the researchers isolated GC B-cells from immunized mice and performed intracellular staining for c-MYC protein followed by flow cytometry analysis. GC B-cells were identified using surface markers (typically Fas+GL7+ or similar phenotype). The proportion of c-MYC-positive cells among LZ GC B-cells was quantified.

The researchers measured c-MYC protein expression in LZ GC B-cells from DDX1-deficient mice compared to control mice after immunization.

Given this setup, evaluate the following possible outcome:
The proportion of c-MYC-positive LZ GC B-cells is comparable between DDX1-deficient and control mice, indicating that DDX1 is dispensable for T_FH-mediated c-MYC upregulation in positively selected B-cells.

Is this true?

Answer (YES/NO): NO